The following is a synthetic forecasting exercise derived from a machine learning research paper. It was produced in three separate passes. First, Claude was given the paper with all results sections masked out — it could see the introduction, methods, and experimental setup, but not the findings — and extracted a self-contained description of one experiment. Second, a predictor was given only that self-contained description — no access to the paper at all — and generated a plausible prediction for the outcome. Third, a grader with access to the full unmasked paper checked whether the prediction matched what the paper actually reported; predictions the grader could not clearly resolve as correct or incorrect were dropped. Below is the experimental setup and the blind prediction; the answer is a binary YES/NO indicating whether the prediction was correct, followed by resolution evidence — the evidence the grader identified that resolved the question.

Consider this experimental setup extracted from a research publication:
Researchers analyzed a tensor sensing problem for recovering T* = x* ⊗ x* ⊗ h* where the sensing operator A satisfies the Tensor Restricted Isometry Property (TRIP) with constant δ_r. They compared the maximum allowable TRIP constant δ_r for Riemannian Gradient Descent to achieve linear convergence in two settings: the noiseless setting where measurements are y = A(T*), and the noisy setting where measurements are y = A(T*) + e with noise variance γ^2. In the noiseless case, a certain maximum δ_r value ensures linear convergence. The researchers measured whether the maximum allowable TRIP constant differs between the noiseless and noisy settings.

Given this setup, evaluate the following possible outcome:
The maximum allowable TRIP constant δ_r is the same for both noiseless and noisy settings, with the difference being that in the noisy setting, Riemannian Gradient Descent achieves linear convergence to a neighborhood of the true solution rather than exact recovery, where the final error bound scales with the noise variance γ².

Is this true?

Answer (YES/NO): NO